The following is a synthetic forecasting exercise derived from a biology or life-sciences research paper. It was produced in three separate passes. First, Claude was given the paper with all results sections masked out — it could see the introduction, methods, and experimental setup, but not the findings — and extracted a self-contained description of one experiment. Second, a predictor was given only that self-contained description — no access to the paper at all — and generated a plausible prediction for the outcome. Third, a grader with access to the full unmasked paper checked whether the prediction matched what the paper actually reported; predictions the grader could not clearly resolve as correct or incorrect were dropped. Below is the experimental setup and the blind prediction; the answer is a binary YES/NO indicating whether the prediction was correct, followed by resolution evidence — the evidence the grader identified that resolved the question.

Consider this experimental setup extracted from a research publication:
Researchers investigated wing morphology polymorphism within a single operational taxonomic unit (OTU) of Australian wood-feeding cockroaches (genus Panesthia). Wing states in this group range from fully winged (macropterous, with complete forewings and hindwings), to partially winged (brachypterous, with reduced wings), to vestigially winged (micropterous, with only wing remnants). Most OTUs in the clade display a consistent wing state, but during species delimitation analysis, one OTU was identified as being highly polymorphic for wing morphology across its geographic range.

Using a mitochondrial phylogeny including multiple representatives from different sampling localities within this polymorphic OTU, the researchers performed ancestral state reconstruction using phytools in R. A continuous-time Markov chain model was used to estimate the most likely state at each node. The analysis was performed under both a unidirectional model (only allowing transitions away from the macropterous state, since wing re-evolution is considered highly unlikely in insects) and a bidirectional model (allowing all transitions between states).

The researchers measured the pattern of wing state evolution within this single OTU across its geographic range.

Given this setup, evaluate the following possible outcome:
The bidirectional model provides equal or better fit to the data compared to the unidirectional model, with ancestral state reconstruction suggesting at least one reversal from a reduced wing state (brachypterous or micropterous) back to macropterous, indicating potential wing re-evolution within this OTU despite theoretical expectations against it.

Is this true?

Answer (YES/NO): NO